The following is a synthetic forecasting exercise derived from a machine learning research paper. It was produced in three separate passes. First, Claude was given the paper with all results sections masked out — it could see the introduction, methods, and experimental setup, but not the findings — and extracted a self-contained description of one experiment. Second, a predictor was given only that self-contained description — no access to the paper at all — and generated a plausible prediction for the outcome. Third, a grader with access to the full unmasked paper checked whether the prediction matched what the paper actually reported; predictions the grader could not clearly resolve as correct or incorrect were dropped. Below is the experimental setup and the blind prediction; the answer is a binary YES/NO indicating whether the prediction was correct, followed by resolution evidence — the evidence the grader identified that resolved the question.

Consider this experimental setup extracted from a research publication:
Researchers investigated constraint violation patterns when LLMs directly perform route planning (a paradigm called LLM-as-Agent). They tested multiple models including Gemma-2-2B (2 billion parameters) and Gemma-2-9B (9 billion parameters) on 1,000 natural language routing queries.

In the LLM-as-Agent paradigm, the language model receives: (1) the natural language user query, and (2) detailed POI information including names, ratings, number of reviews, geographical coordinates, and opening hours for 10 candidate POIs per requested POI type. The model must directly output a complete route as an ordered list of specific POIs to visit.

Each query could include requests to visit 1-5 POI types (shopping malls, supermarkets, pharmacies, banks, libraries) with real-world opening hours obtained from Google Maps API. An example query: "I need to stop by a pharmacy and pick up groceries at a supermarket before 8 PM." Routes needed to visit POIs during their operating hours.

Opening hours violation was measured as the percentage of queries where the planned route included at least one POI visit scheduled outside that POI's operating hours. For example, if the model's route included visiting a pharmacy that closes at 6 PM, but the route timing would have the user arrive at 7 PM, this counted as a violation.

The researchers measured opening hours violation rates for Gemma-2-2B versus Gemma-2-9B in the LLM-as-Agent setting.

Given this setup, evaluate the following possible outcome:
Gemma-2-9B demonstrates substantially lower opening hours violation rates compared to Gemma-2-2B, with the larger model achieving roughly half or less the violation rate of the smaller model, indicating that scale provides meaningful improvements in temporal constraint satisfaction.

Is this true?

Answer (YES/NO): NO